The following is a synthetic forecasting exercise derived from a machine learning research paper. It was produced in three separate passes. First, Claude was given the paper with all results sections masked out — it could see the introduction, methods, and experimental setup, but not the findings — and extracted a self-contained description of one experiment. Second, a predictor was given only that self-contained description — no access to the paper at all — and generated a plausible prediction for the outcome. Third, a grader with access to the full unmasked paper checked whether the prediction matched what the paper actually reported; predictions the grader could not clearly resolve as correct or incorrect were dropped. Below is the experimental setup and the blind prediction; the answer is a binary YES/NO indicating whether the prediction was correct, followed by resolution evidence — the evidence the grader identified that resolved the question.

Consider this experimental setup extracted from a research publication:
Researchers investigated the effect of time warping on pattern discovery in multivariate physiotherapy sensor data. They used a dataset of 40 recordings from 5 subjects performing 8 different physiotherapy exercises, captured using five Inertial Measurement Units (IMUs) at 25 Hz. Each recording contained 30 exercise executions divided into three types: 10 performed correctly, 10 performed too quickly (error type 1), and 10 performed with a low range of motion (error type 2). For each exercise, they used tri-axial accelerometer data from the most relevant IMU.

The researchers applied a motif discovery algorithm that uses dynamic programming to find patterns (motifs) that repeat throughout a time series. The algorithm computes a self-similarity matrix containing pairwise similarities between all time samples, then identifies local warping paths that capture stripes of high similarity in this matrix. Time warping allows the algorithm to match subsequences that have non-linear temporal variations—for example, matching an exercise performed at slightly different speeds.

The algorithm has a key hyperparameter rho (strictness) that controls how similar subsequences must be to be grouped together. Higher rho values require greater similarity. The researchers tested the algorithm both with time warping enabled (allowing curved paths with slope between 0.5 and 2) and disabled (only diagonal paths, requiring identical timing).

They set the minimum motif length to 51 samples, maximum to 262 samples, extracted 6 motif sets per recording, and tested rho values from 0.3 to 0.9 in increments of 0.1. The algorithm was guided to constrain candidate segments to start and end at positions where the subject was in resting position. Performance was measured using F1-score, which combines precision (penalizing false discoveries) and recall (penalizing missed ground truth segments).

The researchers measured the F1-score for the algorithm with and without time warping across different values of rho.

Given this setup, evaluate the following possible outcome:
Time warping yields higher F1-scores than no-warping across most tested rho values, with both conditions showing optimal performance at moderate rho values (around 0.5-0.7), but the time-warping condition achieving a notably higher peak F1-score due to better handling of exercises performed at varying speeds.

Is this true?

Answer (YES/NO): NO